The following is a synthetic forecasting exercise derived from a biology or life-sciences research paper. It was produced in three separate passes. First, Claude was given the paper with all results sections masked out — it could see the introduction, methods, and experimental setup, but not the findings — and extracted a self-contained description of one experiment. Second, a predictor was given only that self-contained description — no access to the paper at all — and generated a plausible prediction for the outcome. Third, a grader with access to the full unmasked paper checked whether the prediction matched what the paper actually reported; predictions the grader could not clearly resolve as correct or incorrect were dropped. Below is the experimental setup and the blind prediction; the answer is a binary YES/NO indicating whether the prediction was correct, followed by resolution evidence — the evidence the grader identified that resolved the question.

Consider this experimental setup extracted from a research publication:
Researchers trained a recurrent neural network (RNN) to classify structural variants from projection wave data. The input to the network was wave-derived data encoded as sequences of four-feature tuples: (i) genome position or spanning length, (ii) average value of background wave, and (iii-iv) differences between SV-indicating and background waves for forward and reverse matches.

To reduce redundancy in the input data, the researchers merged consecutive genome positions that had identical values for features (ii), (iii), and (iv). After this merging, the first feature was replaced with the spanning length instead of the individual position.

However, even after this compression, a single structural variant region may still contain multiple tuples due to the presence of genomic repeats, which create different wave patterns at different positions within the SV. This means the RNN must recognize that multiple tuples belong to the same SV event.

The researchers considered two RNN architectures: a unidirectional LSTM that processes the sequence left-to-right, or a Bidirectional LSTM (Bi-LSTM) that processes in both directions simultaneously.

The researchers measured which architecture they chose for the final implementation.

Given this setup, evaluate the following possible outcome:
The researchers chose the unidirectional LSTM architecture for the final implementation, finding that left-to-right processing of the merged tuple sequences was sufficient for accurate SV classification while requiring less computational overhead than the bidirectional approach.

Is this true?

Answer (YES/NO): NO